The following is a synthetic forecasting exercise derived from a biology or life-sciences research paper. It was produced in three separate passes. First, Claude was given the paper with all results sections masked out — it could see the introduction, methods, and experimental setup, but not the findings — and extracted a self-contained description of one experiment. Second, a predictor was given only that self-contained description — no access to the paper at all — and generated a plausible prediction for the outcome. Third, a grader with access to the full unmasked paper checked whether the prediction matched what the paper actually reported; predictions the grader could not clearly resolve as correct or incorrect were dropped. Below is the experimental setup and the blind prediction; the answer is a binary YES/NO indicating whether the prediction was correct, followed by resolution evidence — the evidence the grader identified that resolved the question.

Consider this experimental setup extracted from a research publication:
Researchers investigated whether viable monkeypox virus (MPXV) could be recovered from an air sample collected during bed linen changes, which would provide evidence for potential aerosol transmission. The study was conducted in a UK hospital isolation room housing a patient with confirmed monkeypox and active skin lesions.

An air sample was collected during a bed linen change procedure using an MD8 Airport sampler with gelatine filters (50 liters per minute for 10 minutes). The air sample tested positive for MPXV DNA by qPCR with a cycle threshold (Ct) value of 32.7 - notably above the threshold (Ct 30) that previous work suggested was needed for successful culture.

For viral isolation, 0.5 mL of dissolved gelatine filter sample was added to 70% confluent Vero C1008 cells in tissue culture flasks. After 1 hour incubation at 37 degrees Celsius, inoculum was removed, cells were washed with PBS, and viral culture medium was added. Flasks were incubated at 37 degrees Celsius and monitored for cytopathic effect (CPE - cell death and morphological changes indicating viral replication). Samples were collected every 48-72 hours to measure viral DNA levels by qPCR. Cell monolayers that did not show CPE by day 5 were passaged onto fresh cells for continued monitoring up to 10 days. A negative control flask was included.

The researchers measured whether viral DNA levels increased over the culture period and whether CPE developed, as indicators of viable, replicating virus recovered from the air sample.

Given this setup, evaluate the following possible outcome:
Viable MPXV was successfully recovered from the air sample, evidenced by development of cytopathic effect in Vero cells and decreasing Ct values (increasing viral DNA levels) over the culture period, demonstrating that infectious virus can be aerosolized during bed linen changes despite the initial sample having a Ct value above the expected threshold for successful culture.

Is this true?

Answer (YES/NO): NO